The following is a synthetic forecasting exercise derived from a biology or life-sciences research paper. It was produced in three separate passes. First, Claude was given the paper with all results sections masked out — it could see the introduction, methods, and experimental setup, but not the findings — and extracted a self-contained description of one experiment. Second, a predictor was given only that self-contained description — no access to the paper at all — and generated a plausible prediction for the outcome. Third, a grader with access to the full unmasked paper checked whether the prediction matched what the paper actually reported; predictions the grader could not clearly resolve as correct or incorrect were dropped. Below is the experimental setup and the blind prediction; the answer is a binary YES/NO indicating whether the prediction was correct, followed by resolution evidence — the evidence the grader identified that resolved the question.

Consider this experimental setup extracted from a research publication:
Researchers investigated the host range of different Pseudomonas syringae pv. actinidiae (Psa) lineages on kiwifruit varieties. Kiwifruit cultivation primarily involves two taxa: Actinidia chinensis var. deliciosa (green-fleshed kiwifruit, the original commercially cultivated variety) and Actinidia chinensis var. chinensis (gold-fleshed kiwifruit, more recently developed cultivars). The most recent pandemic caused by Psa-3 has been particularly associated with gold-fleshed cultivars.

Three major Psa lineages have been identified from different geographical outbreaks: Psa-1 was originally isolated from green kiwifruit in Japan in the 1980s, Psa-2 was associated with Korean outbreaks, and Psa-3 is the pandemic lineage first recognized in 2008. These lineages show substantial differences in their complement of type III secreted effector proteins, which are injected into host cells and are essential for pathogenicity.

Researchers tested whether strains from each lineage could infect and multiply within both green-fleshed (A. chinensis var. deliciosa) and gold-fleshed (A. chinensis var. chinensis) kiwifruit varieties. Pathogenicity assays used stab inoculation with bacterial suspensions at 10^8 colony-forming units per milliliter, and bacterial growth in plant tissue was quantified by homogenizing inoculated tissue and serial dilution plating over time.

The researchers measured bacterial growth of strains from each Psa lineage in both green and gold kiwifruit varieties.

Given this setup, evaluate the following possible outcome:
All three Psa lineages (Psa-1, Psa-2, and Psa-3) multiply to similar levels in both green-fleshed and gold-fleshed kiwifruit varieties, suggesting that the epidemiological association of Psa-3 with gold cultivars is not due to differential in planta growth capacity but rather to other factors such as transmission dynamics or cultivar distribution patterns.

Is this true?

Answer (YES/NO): YES